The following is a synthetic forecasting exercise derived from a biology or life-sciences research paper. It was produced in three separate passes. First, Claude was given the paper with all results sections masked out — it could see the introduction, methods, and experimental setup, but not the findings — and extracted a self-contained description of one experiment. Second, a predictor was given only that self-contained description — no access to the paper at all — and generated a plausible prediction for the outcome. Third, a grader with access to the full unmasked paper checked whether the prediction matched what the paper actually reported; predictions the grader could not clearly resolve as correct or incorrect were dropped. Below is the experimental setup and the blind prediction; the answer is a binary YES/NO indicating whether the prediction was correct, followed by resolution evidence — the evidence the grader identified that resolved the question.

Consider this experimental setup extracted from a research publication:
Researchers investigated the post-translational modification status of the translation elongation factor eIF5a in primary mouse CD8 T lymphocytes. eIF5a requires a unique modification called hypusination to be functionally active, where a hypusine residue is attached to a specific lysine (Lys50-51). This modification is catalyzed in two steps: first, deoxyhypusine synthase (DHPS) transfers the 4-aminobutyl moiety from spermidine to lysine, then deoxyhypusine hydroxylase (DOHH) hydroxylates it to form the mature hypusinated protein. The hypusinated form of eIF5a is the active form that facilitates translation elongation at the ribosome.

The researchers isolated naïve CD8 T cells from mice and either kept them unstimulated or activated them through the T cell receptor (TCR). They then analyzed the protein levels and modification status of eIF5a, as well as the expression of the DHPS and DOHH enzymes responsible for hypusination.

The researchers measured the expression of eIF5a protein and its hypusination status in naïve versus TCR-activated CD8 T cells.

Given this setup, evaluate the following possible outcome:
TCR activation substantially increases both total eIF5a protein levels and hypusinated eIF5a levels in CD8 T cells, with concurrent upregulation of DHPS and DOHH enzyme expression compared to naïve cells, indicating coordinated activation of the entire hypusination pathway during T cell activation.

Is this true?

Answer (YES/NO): NO